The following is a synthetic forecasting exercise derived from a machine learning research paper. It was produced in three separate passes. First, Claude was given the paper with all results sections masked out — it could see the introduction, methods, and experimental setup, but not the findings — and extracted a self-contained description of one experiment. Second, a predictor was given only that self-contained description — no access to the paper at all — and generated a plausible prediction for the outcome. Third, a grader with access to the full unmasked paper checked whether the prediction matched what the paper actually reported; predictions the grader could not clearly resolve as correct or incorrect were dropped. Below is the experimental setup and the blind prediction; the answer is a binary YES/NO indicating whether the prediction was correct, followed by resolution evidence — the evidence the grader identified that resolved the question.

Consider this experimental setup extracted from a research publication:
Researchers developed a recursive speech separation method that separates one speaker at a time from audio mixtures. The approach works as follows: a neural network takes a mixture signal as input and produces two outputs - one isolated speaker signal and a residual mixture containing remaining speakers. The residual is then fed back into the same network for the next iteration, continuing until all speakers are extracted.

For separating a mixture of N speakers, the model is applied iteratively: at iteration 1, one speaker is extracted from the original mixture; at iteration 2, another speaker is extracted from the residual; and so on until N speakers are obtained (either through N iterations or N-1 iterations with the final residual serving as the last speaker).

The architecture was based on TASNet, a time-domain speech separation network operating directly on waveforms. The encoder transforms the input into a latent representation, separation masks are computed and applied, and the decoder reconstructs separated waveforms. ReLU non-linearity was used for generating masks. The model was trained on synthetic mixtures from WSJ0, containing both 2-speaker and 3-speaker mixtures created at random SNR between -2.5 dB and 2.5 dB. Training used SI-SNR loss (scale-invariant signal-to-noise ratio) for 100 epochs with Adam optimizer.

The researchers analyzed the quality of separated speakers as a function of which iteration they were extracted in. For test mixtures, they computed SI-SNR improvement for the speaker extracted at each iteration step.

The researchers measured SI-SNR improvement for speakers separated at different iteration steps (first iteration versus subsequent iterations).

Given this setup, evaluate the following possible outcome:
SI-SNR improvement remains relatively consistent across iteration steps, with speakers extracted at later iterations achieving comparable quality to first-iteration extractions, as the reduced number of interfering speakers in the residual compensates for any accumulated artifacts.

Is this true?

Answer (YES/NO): NO